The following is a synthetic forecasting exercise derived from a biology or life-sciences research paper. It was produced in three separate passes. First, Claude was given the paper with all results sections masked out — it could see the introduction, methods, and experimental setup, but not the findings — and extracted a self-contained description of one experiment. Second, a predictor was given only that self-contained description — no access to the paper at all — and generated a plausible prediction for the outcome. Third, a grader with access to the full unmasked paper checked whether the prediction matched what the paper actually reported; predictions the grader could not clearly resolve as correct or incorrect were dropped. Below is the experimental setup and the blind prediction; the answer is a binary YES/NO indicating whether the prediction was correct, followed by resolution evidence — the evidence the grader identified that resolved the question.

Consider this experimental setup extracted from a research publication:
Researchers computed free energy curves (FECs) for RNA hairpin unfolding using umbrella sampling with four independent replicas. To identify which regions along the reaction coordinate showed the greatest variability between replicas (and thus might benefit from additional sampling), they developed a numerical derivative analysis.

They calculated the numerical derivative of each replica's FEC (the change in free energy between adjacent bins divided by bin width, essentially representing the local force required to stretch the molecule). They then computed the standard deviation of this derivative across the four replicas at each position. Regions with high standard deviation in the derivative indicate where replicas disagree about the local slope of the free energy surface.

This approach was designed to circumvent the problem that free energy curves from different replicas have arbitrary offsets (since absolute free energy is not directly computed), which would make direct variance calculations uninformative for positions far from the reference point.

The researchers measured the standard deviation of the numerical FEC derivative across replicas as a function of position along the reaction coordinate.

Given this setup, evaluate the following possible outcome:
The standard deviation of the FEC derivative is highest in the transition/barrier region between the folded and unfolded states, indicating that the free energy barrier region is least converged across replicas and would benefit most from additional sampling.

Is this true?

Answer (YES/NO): YES